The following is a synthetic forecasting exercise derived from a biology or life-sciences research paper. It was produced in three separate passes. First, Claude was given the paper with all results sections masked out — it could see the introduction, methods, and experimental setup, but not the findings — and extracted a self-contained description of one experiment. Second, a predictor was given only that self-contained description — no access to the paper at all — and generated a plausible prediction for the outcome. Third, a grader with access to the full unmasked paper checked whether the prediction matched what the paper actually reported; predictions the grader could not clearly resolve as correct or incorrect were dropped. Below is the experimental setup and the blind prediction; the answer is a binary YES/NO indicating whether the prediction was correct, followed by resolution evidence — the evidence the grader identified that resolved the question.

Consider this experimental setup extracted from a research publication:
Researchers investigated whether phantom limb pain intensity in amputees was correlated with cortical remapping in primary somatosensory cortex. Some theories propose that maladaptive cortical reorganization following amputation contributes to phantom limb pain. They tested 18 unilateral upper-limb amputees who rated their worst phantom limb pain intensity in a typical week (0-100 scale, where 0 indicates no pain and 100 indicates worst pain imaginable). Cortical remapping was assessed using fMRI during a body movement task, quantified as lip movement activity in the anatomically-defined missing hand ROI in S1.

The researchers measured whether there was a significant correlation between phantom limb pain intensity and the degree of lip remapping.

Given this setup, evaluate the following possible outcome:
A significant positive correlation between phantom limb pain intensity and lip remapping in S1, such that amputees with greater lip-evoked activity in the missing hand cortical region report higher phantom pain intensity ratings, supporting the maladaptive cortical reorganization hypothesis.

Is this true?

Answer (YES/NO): NO